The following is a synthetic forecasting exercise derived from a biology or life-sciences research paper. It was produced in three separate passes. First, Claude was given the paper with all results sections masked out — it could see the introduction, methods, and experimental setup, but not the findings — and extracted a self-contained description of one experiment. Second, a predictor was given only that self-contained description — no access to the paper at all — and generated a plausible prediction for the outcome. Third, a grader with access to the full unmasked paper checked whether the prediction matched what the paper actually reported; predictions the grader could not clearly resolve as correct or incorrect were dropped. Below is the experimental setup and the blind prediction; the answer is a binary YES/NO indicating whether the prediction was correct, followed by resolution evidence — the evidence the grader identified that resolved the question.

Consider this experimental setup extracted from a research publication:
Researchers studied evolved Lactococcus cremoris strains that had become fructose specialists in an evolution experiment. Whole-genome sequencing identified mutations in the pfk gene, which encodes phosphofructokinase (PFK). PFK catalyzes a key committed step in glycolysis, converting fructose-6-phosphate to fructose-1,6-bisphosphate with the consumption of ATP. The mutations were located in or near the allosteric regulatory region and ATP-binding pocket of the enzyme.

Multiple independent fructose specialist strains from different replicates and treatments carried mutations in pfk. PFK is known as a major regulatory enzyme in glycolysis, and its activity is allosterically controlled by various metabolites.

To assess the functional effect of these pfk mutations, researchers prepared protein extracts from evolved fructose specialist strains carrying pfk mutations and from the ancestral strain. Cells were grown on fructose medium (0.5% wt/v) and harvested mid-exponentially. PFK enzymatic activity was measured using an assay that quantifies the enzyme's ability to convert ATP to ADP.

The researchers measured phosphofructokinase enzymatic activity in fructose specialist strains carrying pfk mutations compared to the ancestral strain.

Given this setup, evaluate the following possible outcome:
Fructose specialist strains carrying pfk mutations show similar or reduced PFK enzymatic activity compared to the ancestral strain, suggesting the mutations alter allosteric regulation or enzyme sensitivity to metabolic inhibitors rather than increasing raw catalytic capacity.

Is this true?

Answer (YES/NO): YES